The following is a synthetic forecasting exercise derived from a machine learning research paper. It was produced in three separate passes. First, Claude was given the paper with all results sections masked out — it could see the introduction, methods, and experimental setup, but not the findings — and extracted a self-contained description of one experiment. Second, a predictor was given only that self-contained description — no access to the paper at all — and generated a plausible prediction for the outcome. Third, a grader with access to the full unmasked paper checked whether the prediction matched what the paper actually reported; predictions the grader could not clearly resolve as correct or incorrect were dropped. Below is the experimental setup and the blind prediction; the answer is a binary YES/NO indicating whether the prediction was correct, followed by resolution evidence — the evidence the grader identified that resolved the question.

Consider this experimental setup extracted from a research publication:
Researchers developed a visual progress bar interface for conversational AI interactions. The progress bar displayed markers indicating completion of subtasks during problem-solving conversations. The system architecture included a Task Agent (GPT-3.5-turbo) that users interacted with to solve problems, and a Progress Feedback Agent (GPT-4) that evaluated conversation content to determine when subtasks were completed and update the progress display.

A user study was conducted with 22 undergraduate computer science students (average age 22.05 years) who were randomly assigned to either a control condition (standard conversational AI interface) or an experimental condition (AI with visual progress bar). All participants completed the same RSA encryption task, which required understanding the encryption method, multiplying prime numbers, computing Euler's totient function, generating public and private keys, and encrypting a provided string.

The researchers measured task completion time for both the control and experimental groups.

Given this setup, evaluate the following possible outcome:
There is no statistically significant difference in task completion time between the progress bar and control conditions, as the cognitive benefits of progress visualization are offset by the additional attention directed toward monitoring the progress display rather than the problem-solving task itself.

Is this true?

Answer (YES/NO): YES